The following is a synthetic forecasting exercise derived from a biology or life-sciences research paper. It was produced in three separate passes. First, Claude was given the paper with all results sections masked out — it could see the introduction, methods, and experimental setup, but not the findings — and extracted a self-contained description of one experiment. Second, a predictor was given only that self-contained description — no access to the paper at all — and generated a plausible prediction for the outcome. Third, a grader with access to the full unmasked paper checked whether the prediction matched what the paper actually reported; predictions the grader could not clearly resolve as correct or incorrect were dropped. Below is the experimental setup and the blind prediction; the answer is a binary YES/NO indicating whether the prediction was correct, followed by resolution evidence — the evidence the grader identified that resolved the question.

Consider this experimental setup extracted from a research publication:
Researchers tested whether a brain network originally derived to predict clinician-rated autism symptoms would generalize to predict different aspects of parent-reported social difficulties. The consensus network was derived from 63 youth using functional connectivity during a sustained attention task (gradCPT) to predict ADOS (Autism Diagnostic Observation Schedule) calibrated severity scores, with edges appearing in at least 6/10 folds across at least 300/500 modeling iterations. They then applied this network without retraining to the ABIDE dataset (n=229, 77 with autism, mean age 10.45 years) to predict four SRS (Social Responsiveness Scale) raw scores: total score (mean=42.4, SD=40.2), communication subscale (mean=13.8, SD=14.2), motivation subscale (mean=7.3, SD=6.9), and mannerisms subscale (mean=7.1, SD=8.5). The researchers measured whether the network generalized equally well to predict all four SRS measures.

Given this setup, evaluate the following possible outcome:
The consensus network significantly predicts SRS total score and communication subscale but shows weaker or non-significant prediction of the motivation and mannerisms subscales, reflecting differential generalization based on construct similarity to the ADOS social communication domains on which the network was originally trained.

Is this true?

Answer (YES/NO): NO